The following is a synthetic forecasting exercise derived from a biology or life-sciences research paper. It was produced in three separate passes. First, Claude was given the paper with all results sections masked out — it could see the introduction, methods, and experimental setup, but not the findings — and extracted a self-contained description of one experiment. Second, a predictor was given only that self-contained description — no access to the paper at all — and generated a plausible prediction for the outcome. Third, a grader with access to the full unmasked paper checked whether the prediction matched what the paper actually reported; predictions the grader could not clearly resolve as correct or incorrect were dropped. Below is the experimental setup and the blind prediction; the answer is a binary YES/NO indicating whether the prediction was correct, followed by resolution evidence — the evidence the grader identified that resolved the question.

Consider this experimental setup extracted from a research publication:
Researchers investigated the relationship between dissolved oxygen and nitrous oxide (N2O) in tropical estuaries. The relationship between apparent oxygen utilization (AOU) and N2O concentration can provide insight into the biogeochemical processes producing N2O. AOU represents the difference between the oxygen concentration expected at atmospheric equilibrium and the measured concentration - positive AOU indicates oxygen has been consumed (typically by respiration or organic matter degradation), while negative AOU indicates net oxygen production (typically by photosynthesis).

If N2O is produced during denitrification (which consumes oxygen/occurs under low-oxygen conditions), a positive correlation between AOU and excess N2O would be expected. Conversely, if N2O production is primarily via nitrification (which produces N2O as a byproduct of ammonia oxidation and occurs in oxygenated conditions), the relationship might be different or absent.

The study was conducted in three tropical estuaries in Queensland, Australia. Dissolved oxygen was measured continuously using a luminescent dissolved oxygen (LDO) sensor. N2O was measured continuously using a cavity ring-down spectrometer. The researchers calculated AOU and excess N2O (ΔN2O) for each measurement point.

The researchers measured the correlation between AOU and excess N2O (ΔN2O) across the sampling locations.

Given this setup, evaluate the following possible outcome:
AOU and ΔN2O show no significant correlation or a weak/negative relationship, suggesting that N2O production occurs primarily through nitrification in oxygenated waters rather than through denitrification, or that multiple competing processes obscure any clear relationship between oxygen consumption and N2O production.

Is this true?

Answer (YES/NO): NO